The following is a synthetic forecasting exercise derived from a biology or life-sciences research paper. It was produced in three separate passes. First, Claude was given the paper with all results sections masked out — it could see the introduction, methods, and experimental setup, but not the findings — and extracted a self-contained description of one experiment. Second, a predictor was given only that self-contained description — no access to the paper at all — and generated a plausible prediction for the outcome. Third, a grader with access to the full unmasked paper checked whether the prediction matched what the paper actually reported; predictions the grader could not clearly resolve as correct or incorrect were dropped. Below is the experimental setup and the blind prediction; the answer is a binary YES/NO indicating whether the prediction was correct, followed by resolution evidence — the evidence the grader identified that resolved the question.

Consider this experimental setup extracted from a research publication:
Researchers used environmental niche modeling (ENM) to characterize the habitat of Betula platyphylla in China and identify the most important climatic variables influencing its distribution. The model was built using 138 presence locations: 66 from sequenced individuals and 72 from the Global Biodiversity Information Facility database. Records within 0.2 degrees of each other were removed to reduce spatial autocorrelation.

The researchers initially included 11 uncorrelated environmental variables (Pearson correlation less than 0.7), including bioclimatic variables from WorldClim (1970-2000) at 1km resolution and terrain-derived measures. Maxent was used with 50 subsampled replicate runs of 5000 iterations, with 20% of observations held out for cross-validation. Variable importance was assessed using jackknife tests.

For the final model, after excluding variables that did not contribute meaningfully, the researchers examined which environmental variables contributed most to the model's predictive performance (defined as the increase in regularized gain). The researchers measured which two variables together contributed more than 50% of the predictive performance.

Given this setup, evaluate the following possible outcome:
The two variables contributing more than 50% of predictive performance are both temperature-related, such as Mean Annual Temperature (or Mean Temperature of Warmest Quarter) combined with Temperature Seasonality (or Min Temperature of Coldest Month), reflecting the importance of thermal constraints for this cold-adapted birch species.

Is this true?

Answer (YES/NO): NO